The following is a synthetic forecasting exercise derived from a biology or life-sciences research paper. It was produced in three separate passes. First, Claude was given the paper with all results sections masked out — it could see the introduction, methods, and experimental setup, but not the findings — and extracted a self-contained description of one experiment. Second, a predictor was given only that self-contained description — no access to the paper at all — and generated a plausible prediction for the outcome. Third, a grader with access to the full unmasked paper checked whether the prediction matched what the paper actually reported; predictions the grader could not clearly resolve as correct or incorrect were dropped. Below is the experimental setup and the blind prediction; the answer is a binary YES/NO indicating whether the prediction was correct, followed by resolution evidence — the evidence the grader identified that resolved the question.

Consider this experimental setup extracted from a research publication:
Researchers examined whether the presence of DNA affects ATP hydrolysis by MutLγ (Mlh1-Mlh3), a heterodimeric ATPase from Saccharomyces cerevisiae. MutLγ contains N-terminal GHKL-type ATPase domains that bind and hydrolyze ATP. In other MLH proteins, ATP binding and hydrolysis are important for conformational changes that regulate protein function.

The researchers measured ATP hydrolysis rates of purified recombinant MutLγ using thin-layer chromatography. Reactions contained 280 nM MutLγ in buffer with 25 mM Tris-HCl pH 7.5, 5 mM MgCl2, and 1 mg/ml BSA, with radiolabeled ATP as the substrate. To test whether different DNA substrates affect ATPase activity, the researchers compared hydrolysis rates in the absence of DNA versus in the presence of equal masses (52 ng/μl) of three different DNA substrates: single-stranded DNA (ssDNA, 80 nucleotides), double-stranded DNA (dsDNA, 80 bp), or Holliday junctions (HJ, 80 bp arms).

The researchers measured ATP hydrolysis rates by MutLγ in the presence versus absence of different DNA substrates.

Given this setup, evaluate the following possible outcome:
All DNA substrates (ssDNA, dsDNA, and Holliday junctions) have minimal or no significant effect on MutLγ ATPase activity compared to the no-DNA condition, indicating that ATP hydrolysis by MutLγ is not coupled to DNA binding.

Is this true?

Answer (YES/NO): YES